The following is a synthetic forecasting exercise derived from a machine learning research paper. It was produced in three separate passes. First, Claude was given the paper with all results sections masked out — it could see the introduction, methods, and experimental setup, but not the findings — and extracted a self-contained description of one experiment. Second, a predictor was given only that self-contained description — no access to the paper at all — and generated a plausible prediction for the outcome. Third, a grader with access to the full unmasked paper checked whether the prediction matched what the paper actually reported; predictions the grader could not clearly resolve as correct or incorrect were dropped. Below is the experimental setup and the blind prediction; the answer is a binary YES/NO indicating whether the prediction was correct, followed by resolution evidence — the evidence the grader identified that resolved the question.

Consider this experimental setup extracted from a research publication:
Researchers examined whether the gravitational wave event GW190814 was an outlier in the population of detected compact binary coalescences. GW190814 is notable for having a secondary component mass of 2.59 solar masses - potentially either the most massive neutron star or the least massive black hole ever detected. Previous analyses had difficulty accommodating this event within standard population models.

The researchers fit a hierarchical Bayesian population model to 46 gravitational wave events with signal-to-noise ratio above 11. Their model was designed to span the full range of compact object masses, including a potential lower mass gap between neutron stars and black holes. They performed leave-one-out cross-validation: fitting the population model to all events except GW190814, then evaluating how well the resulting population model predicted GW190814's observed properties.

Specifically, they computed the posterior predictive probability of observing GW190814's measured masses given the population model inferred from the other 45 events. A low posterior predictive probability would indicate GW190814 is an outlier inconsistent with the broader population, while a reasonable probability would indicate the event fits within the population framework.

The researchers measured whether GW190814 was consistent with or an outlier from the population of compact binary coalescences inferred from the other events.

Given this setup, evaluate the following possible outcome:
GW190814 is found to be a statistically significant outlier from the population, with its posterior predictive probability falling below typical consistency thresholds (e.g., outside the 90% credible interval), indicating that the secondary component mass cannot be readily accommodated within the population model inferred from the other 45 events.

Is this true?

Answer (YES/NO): NO